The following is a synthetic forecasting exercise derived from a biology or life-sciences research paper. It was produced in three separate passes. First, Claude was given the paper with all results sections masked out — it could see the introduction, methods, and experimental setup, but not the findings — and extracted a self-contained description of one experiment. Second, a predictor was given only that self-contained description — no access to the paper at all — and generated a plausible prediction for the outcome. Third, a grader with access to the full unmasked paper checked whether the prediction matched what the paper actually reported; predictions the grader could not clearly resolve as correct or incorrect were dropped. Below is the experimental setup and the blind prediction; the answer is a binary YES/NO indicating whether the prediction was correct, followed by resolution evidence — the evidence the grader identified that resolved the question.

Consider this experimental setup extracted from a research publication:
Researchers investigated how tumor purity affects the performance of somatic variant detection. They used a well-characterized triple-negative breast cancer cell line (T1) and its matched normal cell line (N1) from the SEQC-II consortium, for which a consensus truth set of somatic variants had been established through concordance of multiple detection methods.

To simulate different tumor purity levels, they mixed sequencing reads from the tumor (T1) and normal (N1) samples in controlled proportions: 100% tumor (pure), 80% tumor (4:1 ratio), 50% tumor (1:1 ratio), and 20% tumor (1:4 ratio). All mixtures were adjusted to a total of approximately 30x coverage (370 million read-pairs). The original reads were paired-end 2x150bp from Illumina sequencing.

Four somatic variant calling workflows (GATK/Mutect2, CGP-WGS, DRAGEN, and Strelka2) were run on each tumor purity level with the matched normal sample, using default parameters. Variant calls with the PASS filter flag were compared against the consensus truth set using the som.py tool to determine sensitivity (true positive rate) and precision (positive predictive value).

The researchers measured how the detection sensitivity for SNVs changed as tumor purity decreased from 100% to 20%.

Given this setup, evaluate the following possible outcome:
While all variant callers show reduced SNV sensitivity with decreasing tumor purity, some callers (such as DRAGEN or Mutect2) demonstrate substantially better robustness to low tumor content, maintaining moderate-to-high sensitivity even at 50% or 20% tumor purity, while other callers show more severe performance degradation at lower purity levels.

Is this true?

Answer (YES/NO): NO